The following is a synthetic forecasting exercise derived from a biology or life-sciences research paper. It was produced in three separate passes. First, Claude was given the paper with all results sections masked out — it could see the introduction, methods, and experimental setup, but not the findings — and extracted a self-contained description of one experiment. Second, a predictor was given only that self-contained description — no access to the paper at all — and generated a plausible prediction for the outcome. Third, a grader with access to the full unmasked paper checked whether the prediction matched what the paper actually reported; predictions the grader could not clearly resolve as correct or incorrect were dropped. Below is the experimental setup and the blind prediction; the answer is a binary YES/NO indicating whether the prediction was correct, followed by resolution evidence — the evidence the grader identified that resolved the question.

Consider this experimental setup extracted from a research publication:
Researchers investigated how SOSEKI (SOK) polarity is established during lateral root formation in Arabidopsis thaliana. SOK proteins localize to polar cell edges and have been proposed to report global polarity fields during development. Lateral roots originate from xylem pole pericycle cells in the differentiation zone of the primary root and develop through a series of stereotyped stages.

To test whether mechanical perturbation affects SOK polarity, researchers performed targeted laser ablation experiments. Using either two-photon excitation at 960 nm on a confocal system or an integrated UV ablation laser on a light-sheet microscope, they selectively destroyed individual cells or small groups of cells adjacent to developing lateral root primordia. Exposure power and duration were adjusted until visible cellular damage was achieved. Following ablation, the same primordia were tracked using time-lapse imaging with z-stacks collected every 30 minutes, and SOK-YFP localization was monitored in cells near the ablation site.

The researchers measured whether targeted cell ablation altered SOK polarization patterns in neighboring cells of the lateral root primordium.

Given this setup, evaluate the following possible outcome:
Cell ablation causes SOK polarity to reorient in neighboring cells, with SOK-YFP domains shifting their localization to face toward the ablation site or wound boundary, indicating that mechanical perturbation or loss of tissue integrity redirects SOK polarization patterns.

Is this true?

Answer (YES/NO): NO